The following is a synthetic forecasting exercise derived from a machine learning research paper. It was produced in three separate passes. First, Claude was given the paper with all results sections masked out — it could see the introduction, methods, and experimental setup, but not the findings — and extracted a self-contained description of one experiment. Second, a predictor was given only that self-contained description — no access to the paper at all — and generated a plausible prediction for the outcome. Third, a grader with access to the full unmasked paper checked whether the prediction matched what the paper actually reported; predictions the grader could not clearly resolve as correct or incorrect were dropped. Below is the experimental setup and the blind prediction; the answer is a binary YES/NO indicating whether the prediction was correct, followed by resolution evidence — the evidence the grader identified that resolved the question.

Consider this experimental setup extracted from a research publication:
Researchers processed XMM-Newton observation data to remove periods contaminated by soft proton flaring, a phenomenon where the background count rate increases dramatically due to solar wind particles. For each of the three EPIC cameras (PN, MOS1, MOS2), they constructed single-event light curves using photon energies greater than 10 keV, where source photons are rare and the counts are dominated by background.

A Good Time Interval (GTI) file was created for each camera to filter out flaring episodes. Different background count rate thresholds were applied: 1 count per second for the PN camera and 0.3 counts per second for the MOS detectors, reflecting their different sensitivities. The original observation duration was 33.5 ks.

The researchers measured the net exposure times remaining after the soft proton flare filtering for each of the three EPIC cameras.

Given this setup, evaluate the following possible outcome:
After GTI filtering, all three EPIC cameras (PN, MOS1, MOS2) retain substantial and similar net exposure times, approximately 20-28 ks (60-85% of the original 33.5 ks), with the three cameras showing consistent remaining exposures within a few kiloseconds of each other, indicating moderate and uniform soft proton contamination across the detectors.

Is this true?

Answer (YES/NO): NO